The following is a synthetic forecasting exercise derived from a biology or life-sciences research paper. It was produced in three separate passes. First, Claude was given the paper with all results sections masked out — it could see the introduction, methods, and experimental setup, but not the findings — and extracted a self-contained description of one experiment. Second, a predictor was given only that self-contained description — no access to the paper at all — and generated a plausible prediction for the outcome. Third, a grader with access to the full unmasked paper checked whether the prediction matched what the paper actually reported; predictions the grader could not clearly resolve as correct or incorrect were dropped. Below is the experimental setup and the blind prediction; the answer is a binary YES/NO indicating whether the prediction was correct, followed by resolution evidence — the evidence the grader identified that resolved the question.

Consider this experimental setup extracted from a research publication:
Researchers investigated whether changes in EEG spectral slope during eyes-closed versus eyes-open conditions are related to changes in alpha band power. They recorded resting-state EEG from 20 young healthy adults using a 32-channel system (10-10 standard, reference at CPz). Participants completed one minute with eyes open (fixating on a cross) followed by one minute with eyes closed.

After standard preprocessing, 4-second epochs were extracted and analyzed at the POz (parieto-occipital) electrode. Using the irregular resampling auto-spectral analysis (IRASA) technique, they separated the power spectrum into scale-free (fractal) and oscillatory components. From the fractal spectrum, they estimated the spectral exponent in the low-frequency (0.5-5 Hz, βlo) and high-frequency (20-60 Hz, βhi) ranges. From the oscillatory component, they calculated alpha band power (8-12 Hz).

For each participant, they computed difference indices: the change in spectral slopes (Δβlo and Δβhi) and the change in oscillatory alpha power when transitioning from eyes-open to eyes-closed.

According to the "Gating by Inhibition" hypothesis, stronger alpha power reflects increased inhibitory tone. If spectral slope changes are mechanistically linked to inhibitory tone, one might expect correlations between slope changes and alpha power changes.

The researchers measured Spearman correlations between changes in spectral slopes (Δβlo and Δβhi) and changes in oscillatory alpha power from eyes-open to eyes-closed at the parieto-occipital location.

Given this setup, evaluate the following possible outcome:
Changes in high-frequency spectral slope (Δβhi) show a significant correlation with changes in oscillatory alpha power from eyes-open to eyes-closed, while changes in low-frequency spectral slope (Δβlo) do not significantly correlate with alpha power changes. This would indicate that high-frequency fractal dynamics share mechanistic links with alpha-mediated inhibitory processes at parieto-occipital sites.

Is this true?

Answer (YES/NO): NO